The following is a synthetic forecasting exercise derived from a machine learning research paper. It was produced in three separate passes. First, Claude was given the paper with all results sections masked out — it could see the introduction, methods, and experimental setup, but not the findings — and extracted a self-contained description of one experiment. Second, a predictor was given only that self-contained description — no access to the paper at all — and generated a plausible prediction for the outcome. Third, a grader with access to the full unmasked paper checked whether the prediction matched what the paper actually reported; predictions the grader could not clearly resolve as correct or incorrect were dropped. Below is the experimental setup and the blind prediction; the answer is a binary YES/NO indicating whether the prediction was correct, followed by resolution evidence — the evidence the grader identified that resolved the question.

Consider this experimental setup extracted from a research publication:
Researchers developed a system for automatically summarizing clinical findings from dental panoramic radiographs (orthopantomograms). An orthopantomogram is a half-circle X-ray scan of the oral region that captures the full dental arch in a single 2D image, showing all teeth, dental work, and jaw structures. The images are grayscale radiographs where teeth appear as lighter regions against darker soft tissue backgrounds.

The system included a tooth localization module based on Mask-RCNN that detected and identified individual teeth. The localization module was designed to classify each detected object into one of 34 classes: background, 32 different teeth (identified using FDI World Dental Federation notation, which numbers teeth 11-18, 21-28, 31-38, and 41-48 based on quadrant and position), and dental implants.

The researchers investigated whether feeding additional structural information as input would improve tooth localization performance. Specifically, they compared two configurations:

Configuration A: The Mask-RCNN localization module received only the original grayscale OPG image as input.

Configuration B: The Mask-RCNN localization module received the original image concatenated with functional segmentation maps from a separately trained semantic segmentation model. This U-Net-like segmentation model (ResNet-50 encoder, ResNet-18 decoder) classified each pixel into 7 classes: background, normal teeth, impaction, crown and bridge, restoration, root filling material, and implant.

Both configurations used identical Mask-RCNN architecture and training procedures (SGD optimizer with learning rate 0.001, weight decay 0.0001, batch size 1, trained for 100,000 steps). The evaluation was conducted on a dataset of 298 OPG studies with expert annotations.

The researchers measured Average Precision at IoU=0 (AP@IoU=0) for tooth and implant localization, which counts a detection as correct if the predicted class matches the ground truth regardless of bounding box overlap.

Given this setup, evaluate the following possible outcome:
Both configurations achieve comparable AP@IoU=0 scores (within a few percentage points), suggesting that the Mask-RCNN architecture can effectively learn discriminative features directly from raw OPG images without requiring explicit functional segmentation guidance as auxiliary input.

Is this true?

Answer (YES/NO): YES